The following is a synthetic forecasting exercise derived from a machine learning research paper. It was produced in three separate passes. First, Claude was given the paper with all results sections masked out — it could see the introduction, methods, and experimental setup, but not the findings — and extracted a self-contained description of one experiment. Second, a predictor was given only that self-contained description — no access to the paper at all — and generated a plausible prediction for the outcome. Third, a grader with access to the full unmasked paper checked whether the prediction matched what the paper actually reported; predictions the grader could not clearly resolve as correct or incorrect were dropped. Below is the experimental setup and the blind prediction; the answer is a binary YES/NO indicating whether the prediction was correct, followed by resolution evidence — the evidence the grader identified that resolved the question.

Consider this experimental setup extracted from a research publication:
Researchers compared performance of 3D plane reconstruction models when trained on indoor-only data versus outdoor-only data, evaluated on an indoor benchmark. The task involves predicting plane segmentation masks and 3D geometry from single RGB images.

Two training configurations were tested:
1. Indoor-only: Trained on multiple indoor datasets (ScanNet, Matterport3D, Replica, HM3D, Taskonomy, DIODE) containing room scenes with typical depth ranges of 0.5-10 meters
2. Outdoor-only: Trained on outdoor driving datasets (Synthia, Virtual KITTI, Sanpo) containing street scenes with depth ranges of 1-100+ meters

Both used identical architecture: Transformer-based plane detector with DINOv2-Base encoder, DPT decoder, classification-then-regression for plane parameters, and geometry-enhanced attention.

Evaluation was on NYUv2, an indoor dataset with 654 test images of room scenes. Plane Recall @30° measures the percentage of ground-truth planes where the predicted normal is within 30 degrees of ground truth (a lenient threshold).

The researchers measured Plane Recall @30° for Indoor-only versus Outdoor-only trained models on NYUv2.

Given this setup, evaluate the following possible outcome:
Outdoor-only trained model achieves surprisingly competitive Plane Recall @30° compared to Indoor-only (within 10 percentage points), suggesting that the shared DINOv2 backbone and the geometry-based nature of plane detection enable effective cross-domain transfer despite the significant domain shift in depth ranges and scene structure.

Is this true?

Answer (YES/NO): NO